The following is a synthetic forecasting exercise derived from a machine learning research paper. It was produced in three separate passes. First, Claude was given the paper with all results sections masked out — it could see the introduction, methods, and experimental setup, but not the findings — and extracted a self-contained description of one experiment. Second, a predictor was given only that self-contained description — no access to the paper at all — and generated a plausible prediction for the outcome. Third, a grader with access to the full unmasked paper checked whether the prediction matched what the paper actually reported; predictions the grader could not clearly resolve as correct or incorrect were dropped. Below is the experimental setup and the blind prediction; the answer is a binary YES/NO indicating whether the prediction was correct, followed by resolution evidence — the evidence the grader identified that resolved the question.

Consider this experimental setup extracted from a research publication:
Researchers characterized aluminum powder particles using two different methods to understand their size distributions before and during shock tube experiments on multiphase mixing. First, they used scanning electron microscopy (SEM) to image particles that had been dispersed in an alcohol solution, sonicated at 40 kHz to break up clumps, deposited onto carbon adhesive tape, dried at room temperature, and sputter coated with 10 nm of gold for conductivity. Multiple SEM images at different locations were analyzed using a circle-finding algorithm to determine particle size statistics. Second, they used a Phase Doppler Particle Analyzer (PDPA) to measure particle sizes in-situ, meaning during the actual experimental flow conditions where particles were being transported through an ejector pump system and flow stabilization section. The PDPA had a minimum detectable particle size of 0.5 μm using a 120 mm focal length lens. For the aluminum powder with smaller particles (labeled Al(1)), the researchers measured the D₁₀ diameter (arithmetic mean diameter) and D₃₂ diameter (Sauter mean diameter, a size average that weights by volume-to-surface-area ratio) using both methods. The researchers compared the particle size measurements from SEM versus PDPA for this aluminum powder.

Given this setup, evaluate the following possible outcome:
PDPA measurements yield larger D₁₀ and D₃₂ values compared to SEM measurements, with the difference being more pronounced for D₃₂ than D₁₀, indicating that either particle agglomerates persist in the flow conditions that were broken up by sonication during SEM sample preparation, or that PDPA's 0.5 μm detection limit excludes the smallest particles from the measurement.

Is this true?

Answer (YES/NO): YES